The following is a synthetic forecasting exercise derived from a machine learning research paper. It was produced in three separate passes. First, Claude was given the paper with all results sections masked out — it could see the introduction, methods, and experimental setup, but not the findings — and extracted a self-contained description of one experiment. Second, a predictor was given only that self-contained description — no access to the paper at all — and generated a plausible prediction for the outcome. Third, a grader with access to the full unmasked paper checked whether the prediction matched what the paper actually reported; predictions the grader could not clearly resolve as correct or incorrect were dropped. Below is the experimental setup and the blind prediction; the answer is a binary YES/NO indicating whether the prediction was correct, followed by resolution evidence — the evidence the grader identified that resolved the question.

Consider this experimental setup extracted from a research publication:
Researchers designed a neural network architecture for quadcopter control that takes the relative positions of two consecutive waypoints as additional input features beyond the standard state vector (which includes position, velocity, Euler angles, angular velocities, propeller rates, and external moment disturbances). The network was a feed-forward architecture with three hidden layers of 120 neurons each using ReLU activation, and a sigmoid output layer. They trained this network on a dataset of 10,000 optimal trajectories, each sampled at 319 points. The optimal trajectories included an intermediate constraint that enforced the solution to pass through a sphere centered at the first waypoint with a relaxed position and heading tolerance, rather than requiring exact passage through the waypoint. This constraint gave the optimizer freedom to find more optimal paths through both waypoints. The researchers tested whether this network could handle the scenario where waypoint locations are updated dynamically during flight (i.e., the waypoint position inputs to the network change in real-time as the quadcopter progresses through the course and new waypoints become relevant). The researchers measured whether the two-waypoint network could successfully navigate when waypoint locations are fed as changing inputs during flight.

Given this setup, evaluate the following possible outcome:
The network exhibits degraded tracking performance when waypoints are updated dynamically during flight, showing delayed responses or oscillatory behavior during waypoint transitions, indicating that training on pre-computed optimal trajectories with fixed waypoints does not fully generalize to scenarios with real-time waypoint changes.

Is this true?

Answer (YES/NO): NO